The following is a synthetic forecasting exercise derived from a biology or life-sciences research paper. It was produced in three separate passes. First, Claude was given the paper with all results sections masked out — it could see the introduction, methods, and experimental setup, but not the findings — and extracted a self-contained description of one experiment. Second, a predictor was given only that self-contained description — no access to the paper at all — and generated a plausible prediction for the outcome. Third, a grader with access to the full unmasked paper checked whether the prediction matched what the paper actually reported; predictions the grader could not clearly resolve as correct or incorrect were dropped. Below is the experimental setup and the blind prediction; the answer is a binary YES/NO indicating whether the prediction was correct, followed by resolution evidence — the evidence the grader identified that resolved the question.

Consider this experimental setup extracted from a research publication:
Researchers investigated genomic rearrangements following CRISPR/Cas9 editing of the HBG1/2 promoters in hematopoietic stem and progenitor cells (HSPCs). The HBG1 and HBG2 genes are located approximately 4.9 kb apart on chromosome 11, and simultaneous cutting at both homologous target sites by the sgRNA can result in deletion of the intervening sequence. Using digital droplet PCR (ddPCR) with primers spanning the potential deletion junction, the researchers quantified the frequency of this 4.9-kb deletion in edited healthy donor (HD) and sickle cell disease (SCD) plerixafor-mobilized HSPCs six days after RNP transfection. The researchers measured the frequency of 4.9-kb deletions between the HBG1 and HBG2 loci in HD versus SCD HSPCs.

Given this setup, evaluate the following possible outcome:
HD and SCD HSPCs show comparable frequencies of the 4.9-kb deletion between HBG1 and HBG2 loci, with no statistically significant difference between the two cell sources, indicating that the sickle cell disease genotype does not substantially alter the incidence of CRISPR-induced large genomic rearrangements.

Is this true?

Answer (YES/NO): YES